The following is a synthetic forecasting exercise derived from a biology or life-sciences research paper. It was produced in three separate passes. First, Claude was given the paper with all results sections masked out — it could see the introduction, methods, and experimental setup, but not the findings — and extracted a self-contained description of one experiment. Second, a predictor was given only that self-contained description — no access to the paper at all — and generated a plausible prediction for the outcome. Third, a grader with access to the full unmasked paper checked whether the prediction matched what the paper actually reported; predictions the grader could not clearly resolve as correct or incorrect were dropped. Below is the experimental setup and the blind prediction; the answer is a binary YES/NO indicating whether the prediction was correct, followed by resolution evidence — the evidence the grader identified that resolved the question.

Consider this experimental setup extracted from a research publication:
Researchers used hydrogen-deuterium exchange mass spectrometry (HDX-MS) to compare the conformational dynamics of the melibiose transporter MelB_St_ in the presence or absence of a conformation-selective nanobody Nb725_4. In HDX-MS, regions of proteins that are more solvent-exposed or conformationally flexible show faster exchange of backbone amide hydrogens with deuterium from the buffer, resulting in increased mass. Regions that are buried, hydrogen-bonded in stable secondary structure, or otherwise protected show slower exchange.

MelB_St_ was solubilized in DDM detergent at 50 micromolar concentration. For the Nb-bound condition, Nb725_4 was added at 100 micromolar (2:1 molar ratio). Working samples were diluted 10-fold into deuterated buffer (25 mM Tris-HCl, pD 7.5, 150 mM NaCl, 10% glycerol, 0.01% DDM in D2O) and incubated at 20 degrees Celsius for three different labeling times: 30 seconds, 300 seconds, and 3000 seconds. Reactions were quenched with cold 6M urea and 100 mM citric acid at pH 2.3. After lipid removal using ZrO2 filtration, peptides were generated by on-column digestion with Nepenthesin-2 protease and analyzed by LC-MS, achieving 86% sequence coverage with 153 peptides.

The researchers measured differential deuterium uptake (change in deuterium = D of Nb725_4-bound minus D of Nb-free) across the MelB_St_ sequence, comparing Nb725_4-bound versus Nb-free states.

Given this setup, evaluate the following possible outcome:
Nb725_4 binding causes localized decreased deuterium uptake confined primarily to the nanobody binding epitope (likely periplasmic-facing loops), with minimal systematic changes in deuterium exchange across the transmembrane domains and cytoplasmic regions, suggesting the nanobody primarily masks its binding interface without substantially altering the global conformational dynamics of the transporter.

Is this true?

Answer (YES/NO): NO